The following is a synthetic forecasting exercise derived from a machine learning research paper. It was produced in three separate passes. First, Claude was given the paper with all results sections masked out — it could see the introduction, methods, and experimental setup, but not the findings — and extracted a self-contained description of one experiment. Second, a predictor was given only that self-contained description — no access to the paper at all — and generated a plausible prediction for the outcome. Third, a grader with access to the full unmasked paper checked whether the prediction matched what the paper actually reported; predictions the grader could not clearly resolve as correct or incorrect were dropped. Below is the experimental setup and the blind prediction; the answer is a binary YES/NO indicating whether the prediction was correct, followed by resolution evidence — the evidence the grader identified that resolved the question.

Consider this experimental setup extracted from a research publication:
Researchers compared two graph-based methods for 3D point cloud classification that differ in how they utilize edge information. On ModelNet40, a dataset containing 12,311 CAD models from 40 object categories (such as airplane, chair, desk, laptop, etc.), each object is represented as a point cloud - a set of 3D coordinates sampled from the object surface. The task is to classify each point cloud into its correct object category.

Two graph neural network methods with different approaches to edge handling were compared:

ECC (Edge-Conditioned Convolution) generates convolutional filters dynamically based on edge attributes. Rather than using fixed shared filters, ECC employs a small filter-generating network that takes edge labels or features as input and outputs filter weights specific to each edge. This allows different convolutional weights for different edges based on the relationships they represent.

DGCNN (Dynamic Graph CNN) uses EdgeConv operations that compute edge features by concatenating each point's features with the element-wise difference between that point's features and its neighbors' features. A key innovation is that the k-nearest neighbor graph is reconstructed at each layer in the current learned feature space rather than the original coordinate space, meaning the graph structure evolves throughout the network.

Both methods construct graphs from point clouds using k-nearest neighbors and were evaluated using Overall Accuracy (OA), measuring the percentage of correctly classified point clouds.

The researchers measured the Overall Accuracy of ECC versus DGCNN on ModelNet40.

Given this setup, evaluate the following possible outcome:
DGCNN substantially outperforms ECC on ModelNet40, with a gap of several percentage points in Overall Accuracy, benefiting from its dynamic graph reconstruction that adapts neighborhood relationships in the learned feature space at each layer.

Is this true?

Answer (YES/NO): YES